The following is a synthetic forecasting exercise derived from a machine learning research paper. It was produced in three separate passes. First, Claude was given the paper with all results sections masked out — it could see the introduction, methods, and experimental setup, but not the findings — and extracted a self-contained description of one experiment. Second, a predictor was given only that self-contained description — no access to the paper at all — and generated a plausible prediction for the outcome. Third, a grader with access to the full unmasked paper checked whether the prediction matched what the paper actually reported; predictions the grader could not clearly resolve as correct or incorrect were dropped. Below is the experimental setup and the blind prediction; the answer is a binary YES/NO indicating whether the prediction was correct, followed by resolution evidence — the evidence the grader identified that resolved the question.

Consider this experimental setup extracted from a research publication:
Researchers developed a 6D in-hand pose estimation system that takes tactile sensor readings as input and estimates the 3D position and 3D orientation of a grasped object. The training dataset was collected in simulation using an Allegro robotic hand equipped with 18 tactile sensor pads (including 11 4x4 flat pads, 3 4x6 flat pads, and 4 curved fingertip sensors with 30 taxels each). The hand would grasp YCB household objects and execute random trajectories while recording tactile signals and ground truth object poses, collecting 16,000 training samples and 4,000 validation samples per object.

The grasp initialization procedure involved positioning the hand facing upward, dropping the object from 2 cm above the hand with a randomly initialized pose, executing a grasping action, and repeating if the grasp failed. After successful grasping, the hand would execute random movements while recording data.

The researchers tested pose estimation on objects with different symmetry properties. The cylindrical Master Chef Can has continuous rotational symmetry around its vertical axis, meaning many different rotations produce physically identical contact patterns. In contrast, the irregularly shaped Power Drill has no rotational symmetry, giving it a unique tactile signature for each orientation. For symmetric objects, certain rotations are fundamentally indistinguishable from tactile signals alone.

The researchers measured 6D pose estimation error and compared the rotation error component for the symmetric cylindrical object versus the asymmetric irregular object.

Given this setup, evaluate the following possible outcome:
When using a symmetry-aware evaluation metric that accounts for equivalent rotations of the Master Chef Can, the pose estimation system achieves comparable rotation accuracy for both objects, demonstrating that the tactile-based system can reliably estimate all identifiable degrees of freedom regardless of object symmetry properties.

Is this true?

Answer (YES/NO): NO